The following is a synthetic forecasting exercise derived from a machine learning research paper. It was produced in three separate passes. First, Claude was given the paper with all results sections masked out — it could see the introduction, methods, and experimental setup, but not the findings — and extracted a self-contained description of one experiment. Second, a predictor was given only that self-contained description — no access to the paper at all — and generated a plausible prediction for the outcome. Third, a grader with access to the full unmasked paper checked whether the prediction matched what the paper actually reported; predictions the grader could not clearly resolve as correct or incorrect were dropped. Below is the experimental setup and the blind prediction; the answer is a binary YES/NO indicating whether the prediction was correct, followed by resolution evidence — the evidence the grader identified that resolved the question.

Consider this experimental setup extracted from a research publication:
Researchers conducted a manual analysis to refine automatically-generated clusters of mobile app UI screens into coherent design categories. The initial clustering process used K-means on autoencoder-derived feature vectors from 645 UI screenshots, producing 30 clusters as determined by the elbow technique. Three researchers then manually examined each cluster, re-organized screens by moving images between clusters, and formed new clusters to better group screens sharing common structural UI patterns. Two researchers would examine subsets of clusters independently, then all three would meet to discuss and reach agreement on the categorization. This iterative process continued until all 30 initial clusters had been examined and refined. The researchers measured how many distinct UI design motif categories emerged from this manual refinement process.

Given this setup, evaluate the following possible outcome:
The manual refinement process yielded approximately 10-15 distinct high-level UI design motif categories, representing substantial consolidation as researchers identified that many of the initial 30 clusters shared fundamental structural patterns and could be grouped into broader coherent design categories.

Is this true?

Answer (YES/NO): NO